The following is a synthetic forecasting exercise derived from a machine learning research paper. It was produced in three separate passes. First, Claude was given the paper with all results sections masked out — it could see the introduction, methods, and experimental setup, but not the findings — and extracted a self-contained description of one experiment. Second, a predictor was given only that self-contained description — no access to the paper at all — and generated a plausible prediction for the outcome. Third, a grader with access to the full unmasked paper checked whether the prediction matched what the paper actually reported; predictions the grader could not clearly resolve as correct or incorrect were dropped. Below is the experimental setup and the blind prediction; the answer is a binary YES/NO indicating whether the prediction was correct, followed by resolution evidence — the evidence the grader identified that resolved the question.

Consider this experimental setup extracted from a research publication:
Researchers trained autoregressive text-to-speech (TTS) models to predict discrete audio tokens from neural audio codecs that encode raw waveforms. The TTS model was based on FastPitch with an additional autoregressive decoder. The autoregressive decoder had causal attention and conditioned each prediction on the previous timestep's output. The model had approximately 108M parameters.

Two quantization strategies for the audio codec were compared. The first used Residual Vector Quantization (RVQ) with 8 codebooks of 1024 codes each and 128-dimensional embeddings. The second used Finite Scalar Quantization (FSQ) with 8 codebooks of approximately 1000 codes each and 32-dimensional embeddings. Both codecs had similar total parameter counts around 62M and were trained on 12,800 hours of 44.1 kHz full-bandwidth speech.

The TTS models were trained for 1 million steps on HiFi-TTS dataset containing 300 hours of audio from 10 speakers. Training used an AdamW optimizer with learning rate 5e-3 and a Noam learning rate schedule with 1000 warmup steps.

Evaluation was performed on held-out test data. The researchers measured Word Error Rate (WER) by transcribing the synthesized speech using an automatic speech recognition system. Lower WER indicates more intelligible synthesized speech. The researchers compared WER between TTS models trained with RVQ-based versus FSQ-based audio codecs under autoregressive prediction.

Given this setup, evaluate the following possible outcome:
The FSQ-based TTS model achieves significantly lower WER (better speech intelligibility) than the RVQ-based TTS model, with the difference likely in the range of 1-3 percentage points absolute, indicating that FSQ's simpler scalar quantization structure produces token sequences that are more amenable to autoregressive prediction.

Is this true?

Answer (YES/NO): NO